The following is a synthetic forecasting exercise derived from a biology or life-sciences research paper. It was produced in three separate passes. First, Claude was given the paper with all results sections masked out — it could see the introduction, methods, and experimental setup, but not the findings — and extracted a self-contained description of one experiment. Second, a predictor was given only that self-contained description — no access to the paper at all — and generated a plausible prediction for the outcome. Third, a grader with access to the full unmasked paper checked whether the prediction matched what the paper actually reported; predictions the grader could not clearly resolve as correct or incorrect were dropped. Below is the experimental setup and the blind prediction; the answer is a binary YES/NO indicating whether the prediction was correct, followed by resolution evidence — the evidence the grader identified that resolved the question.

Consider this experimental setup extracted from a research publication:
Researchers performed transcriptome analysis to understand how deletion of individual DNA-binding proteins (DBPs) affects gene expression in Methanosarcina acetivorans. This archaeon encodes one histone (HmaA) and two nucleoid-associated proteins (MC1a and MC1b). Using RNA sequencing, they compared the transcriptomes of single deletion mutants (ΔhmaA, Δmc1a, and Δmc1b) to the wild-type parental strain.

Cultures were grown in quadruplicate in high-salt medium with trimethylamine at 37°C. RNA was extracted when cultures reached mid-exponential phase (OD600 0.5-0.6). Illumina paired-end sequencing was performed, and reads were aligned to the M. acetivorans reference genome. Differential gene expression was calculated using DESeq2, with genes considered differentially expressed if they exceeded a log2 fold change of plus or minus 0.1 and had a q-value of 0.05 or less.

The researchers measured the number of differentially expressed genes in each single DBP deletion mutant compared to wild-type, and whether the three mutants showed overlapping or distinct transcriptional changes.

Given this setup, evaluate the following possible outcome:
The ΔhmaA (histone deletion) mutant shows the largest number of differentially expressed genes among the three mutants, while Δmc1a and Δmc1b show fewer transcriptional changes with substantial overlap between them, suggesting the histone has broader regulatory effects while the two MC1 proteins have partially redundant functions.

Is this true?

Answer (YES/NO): NO